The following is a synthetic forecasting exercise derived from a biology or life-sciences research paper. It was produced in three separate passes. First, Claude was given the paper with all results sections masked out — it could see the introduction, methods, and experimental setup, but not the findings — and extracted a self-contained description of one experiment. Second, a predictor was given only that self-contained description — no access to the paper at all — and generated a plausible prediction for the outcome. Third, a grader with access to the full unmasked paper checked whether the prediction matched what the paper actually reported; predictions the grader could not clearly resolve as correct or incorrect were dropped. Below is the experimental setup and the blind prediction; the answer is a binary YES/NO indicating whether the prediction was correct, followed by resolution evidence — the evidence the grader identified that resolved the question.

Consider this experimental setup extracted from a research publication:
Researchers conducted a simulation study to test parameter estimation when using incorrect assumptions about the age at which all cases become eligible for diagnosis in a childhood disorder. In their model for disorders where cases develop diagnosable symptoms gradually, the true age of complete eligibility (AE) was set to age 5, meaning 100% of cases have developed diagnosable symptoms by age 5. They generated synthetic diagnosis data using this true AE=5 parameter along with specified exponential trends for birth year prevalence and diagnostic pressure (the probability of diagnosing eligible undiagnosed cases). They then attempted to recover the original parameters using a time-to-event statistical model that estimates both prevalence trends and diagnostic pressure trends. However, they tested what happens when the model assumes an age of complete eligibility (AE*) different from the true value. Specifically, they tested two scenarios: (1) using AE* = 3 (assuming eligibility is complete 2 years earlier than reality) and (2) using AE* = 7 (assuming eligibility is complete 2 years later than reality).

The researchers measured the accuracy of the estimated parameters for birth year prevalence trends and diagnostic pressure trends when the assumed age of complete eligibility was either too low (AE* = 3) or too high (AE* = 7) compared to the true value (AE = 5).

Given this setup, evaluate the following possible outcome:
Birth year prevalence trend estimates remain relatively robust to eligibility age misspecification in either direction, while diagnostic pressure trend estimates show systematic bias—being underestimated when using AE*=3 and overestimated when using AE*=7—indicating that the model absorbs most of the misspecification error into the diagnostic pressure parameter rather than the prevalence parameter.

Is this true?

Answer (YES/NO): NO